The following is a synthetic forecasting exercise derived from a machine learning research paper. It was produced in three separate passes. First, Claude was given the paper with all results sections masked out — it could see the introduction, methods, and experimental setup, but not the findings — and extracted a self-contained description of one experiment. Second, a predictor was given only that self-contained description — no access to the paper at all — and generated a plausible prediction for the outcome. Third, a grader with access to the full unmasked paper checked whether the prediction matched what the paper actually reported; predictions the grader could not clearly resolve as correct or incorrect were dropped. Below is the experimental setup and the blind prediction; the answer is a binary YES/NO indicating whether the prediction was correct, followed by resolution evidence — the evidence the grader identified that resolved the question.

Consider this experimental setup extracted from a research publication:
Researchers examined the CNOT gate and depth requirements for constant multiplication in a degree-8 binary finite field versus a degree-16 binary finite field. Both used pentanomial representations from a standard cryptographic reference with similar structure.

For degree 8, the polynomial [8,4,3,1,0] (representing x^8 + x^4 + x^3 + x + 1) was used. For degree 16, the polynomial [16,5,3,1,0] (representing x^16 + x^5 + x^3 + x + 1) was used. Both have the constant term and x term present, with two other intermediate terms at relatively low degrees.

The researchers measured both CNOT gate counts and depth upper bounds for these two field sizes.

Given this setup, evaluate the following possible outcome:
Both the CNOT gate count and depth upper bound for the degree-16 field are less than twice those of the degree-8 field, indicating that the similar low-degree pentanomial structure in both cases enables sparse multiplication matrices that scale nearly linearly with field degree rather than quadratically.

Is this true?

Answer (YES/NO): NO